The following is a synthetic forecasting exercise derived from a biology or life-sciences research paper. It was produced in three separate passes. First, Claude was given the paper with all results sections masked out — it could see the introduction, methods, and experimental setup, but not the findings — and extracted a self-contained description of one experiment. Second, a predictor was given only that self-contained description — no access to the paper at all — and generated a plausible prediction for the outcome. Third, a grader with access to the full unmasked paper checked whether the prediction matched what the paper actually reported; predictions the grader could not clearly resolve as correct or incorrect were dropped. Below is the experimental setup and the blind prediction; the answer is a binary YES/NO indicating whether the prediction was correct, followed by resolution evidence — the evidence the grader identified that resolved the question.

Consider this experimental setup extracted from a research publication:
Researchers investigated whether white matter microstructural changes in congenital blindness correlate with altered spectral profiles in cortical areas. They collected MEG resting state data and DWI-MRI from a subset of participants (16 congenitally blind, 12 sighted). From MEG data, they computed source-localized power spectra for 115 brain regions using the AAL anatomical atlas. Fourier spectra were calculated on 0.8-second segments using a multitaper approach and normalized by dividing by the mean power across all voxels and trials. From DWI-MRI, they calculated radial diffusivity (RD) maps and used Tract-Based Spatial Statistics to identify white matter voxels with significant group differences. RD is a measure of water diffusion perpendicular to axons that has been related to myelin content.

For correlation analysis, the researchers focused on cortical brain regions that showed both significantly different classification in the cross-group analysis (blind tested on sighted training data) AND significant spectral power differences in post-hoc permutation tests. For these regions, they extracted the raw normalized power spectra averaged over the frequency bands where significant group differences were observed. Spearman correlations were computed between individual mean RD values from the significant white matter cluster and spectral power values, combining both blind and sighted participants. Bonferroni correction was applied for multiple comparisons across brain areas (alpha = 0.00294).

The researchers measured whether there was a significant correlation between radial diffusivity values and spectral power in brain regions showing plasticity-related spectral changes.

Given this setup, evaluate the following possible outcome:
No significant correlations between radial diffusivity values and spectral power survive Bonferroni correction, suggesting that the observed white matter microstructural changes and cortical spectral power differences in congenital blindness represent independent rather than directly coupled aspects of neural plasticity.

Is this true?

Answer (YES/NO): NO